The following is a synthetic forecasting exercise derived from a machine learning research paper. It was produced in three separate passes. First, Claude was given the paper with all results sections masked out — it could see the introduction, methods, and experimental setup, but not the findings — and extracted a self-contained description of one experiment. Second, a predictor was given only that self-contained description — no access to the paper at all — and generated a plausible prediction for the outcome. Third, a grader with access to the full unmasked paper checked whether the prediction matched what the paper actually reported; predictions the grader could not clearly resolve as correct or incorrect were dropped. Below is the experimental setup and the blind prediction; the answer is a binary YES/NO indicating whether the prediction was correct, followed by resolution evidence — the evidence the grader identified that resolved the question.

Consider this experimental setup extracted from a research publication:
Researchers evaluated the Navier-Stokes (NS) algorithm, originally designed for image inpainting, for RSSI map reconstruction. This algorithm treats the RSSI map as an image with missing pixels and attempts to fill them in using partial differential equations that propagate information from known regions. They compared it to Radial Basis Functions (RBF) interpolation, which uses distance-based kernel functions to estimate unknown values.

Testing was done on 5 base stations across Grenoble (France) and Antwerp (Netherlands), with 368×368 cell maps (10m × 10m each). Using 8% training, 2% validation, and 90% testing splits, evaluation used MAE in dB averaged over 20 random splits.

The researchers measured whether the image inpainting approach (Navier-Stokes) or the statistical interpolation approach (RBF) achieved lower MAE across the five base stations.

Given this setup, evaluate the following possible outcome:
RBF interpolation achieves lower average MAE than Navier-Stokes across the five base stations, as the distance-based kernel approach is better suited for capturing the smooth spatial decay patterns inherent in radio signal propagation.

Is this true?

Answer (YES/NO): YES